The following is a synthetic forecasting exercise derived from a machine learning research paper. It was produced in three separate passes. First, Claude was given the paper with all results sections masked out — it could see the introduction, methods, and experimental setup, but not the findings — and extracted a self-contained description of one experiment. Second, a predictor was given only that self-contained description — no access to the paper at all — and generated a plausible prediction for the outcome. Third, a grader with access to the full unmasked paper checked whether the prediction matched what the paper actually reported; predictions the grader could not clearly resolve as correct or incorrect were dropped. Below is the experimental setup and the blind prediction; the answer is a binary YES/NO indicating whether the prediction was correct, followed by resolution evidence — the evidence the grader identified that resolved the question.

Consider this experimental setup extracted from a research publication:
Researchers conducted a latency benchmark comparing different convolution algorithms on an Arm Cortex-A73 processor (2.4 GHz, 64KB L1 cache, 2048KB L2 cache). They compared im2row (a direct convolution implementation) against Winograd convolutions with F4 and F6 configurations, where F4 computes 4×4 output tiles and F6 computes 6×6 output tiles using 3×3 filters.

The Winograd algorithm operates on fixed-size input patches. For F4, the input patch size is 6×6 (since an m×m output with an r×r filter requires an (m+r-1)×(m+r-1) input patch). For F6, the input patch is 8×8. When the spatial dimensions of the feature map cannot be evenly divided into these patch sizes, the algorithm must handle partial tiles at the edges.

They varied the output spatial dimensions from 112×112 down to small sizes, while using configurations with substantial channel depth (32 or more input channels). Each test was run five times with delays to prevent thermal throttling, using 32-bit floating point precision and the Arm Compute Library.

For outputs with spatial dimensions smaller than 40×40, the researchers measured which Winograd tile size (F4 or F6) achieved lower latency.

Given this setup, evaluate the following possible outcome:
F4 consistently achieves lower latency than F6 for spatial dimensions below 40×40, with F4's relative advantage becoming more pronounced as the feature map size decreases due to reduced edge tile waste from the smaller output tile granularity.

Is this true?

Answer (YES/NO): NO